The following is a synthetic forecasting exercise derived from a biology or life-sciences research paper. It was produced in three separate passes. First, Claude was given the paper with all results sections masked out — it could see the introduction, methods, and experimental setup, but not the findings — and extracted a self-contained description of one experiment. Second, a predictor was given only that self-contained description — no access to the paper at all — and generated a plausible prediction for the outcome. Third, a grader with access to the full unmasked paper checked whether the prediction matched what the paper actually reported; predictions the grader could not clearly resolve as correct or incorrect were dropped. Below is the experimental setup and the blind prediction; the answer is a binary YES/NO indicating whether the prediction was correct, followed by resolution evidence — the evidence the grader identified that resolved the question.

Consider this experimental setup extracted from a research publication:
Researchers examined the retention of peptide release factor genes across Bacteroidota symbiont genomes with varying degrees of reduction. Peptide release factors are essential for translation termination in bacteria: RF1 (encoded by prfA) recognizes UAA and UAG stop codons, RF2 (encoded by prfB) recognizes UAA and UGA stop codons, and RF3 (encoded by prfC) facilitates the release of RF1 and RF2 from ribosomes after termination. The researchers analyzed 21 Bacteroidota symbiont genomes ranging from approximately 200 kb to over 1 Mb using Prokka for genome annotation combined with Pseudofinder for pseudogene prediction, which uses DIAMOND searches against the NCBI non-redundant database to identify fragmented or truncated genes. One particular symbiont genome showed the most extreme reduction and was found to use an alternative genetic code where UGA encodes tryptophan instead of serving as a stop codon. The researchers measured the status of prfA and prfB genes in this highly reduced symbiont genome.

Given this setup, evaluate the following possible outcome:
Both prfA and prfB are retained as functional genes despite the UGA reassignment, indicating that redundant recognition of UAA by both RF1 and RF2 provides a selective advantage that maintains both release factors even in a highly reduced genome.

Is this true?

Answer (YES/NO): NO